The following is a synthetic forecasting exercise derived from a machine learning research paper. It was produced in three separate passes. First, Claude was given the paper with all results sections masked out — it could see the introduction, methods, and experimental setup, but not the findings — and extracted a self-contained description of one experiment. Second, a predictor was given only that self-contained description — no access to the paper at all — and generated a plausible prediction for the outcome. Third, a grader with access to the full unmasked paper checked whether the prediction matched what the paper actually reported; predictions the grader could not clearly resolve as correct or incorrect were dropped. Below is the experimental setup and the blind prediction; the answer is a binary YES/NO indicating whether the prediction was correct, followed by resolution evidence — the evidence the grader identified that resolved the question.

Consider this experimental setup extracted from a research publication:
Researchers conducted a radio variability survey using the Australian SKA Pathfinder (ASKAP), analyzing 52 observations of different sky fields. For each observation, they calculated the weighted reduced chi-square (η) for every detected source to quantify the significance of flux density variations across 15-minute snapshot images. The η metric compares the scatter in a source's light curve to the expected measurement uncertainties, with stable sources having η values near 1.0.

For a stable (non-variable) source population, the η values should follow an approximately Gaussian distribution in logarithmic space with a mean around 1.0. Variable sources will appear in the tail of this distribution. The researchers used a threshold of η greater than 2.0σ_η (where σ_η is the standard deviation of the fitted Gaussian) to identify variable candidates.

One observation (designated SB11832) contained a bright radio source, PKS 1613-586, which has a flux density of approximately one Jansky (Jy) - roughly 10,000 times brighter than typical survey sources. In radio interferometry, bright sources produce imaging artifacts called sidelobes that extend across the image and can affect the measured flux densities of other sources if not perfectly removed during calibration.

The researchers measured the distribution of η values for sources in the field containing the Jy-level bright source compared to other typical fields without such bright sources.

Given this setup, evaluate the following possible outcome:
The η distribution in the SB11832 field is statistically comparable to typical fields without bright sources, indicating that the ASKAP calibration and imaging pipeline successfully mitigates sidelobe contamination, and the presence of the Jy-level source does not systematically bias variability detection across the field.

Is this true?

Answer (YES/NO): NO